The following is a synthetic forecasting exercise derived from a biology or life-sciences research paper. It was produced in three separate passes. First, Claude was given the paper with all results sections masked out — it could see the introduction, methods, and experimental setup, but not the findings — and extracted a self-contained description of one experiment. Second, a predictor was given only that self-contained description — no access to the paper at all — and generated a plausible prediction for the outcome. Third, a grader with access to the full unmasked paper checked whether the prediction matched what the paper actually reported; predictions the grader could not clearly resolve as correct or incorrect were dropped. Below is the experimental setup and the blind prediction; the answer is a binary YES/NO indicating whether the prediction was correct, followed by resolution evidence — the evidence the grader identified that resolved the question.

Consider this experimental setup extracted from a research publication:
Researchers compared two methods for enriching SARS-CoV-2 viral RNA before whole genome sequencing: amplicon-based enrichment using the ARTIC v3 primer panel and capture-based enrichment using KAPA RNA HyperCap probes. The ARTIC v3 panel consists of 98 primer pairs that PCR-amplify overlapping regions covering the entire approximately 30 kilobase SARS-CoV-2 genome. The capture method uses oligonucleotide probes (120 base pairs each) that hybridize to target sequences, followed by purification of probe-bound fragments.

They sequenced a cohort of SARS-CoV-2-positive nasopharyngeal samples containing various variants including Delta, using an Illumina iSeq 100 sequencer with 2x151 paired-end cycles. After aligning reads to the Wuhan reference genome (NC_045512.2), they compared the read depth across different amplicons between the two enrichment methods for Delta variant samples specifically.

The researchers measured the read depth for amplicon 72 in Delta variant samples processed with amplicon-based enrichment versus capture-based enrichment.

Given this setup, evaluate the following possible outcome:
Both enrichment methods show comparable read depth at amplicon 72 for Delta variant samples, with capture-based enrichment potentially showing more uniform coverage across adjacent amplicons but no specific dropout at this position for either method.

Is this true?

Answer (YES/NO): NO